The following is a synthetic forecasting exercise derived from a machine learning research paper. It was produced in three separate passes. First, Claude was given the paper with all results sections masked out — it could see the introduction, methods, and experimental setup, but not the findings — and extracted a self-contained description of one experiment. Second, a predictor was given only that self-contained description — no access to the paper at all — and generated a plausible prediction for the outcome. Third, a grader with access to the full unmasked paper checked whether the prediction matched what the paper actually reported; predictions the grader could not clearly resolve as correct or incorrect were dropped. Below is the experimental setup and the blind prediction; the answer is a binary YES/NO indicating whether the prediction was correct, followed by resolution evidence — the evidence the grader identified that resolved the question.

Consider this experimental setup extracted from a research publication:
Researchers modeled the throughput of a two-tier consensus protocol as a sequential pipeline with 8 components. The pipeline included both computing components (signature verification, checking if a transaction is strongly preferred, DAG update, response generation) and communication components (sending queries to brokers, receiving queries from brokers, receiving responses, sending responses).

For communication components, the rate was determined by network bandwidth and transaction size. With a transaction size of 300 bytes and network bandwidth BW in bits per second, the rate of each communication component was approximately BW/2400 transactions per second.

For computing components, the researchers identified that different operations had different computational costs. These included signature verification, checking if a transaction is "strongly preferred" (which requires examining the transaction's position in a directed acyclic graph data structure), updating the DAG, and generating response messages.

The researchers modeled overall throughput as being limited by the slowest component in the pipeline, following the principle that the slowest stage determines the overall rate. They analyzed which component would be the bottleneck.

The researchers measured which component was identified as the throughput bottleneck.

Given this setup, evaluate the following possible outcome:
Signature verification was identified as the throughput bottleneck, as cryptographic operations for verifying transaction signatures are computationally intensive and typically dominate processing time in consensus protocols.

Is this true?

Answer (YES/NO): NO